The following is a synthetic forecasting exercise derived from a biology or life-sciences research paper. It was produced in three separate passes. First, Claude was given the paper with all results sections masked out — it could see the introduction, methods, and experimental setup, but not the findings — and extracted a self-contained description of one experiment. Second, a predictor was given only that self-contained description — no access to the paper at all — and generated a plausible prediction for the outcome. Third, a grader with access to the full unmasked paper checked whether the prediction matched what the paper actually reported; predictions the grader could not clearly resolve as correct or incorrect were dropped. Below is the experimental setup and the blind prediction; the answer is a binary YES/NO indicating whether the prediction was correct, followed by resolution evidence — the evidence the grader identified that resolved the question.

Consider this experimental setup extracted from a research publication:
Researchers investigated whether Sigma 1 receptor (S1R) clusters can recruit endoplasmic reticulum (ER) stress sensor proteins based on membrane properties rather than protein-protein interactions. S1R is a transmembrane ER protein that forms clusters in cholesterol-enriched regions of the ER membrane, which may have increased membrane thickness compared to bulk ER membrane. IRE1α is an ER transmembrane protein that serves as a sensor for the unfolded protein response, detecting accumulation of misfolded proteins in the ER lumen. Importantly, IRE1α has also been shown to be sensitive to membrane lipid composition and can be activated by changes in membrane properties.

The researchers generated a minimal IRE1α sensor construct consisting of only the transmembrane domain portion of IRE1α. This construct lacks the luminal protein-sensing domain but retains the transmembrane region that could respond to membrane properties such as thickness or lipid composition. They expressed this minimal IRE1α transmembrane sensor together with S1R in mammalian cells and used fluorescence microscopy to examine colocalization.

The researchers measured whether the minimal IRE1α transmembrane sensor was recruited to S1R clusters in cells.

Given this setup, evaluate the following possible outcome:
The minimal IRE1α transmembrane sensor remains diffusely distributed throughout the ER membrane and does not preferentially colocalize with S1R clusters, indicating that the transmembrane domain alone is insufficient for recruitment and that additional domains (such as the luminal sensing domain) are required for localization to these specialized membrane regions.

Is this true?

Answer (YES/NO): NO